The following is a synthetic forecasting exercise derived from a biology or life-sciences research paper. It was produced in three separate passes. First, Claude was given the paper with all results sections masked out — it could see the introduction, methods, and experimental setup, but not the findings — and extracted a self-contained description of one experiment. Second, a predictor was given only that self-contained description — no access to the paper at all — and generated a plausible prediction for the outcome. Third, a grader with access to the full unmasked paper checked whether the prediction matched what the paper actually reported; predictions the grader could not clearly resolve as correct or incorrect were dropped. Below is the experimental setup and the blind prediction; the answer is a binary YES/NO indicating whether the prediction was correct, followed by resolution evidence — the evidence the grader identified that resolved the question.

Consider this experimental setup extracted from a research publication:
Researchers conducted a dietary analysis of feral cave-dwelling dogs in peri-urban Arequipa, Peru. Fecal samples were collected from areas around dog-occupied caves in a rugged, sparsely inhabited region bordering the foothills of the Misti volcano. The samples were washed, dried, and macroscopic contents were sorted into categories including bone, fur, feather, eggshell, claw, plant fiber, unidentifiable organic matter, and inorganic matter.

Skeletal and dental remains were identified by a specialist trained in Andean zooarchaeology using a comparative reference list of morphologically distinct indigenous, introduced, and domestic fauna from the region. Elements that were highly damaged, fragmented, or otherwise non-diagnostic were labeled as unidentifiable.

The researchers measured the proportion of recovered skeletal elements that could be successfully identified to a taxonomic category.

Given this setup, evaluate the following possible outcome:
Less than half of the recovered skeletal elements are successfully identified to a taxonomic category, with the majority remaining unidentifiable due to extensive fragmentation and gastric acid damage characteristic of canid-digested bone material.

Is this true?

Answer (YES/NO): NO